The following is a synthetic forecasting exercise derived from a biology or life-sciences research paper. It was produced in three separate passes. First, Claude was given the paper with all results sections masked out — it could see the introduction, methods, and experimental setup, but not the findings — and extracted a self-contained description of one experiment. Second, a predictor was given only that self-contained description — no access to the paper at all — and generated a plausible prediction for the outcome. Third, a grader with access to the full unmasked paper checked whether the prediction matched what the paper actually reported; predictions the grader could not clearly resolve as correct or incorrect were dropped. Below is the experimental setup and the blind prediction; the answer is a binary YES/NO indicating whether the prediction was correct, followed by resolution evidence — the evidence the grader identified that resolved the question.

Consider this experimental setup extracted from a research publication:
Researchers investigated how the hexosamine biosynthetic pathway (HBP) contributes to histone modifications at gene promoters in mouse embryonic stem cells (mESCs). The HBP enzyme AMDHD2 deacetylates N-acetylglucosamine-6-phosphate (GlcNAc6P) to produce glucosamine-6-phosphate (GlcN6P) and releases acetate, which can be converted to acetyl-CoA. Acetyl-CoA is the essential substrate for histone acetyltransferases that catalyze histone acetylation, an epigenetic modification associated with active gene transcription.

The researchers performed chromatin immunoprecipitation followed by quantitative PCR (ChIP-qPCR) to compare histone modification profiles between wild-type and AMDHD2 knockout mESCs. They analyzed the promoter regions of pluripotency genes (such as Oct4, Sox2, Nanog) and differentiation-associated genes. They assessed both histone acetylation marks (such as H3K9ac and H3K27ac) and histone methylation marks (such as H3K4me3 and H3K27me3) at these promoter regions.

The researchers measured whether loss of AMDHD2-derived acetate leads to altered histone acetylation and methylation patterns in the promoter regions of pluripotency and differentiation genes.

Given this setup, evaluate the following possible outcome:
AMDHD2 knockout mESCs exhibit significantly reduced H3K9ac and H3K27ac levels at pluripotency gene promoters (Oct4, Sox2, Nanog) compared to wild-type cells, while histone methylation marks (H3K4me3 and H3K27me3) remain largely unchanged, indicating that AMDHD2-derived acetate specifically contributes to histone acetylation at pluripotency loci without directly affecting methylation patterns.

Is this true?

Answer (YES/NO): NO